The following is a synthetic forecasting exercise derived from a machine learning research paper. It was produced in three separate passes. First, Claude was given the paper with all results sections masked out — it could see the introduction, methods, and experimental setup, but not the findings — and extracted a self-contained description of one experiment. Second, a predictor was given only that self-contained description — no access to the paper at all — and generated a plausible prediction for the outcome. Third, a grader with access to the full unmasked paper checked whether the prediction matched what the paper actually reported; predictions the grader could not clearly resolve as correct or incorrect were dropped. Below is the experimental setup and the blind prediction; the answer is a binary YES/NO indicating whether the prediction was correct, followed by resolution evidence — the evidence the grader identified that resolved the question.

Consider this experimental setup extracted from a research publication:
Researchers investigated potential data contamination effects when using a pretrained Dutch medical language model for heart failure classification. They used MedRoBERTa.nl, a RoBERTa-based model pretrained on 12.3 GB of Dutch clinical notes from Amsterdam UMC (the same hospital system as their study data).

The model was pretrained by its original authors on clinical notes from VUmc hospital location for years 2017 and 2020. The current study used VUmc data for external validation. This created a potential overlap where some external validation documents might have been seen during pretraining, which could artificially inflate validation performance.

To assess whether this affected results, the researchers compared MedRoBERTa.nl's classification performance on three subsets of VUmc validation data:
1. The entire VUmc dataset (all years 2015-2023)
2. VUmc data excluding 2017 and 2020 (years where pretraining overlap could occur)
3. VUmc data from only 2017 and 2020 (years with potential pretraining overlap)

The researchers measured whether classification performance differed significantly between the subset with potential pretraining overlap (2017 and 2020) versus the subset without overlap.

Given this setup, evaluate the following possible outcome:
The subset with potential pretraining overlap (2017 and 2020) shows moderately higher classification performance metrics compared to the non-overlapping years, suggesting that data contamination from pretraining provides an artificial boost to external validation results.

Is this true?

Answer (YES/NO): NO